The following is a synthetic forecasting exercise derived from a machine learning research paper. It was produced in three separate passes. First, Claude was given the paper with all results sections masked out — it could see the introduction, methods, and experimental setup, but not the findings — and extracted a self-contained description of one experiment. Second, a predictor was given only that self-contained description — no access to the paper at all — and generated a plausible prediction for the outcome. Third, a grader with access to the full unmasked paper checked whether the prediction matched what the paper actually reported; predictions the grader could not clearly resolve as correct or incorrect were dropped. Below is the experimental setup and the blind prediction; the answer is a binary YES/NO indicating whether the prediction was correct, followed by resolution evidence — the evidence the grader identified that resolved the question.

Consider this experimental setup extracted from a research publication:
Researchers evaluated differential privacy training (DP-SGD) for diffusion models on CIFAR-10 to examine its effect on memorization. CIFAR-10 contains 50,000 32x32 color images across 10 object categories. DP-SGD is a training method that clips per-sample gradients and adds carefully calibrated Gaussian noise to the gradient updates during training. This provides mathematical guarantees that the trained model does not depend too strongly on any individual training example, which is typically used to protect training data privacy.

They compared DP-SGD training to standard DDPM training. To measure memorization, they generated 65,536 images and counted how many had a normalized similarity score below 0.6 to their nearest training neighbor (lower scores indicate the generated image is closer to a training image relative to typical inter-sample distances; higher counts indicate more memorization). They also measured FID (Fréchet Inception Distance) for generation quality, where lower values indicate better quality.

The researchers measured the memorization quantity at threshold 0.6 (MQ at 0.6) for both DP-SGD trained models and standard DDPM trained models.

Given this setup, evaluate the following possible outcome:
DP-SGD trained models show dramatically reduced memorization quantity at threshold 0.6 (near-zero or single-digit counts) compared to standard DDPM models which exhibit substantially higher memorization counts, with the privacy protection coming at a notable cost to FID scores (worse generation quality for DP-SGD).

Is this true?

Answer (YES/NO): NO